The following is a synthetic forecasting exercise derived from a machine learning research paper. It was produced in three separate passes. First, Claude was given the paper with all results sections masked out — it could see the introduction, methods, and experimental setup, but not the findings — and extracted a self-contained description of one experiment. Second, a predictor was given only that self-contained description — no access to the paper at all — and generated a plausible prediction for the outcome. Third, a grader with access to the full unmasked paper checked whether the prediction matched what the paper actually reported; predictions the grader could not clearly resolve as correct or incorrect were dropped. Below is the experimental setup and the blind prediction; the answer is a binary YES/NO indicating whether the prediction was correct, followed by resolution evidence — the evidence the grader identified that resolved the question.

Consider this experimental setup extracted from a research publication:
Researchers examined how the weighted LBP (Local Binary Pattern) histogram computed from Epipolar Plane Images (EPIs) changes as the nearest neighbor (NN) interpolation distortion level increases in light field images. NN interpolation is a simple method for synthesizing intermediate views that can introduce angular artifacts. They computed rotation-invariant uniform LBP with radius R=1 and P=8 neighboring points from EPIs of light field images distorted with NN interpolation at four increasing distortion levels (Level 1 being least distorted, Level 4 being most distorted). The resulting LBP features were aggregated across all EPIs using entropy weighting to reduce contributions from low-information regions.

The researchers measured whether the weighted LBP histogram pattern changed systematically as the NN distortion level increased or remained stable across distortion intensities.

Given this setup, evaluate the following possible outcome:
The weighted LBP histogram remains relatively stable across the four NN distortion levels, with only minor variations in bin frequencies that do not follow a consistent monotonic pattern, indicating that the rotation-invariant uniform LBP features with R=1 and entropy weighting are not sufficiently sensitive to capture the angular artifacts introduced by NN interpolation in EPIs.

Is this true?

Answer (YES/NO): NO